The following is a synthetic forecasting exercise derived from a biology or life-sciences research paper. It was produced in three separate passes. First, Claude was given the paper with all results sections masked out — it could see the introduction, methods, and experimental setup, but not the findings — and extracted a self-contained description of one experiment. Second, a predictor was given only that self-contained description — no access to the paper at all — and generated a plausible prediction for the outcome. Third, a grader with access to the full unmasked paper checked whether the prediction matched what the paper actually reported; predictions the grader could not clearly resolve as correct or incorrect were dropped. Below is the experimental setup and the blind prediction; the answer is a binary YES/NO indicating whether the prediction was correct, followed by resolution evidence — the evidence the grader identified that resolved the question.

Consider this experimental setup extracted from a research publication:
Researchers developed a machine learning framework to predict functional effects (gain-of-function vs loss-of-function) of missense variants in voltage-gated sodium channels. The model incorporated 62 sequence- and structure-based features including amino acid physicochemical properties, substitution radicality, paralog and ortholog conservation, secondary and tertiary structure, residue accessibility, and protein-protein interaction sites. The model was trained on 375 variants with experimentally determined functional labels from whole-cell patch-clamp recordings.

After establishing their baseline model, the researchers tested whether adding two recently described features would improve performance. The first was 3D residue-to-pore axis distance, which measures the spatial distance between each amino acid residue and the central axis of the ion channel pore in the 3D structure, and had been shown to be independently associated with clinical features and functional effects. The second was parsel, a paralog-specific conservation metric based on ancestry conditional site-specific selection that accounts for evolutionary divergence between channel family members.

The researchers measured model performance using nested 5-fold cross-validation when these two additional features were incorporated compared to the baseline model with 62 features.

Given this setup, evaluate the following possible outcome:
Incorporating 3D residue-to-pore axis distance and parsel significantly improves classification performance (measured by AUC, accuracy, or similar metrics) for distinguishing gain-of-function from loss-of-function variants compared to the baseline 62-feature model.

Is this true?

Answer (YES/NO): NO